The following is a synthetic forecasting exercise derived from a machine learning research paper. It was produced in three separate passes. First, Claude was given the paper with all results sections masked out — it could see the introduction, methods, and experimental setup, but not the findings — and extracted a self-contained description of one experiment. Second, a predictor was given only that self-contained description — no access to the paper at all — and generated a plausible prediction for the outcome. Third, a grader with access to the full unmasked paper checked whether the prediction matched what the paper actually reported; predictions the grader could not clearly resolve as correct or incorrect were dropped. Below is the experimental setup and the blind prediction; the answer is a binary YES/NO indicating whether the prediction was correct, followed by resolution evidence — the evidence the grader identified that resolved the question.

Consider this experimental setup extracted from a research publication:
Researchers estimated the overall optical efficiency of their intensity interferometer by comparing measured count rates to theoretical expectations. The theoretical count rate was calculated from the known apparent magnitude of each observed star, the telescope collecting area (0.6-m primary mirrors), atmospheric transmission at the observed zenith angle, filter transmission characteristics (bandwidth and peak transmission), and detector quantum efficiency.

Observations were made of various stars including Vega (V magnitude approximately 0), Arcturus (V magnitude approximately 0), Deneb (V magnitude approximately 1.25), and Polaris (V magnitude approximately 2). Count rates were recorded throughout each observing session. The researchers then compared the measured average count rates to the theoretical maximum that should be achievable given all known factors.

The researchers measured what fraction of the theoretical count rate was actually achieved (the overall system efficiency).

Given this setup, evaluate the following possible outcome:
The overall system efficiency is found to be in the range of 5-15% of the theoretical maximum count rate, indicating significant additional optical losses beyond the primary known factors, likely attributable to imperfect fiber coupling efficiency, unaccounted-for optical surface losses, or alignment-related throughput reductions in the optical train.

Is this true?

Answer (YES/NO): NO